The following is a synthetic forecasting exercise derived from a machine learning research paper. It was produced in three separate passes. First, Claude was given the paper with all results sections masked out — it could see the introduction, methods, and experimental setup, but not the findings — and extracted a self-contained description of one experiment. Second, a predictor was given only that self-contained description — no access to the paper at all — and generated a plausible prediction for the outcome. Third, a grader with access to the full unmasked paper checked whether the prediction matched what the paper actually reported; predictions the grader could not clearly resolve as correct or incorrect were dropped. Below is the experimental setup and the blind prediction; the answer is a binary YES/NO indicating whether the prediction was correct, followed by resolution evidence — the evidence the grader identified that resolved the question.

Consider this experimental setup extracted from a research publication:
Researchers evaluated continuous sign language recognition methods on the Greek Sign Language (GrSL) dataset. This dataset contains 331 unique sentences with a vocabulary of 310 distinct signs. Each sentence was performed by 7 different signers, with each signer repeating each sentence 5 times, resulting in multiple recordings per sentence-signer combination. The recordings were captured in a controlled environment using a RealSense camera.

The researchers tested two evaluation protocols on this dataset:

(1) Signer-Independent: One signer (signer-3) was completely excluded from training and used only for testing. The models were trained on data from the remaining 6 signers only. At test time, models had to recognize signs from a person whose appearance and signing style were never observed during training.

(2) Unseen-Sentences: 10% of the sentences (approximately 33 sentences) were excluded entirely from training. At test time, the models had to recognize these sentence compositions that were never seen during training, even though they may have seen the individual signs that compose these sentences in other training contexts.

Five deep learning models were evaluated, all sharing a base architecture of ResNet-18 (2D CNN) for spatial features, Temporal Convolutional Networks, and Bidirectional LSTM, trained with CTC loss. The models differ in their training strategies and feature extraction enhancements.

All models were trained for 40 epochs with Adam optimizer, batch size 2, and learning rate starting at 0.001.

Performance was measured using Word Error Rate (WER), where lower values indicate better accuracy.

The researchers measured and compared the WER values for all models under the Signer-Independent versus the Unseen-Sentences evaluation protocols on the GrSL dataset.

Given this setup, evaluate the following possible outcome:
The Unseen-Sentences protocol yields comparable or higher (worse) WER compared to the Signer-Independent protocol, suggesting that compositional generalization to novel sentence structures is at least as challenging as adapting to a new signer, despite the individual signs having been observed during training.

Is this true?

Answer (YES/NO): YES